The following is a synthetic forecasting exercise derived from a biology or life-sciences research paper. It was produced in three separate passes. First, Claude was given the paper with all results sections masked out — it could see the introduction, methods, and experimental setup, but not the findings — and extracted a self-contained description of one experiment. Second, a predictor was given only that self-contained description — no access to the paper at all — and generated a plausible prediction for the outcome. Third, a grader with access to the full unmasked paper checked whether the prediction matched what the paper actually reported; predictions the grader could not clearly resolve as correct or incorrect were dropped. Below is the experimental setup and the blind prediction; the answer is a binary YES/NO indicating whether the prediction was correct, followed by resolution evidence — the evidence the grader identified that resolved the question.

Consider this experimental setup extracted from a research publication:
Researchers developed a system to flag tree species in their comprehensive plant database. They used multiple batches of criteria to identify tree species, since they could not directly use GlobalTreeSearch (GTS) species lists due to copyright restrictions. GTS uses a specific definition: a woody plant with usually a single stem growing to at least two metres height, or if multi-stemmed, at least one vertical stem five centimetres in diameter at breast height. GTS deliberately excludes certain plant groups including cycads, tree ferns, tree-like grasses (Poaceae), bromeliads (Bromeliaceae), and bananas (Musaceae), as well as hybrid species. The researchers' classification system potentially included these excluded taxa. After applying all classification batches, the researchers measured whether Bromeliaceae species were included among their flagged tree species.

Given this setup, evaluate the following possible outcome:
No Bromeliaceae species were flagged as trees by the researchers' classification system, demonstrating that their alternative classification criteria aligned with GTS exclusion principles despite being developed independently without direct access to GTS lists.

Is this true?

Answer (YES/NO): YES